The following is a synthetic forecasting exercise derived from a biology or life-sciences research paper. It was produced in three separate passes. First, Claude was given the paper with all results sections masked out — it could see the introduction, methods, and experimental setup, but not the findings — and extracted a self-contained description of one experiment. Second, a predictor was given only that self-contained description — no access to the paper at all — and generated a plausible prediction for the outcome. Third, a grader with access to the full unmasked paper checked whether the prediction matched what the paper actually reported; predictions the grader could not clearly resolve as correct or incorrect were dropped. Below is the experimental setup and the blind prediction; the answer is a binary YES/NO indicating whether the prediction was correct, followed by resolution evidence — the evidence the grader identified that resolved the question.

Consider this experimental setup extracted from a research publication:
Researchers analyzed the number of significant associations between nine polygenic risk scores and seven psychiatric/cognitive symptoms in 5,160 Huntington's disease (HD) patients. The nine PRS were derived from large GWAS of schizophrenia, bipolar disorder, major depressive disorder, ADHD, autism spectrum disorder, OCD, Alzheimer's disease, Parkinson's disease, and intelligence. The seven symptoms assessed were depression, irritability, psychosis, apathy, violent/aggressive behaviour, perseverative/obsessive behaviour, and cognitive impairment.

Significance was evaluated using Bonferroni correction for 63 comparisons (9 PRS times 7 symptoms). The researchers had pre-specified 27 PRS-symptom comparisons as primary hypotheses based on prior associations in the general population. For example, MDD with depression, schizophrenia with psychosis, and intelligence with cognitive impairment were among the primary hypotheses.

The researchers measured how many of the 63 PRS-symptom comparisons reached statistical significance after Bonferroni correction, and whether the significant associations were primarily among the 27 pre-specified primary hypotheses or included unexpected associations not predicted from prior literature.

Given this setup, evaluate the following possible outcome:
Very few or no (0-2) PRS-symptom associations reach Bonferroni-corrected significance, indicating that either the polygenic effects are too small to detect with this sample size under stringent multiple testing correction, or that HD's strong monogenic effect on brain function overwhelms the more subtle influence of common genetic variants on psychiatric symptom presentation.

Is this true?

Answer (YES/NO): NO